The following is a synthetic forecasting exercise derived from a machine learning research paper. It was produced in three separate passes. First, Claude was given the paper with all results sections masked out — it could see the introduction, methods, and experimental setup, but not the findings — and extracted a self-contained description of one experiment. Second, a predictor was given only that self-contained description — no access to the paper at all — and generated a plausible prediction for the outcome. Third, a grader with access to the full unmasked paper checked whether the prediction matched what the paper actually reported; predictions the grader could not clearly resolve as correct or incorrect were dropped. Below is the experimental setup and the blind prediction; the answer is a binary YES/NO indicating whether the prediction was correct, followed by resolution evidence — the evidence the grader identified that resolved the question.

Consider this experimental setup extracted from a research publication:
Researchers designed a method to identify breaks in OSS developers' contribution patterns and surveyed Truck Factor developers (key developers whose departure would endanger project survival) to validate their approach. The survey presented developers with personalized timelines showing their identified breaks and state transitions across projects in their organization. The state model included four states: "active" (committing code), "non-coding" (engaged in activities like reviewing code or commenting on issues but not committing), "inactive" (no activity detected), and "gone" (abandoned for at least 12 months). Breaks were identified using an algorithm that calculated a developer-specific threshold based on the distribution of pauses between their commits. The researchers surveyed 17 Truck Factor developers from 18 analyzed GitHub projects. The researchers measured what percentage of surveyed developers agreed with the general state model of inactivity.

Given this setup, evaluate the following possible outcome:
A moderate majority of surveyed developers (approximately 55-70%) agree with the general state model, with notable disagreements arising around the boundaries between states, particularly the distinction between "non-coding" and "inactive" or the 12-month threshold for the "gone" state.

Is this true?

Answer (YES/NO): NO